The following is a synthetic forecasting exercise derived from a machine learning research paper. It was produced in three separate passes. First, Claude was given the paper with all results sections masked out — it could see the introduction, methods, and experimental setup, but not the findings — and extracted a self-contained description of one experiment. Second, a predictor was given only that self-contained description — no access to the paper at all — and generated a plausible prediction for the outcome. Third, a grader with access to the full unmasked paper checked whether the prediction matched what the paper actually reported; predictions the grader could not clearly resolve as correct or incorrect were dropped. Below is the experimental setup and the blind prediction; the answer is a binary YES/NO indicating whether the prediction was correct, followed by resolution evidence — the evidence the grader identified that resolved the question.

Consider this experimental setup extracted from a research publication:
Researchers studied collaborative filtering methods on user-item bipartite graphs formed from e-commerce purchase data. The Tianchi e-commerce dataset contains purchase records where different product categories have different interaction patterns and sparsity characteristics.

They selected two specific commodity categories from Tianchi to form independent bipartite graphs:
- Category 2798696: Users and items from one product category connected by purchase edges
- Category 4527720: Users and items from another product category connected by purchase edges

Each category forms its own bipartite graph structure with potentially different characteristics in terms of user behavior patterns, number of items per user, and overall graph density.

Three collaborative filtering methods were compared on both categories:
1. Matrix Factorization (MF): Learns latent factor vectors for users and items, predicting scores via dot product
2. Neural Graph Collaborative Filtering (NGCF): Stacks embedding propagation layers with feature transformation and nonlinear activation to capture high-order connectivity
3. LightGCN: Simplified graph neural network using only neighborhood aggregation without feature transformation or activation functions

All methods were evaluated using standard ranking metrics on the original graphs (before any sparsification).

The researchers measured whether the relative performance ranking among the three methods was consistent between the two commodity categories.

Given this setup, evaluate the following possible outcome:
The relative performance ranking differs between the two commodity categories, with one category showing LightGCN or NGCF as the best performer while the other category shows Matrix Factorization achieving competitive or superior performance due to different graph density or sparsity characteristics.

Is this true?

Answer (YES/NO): NO